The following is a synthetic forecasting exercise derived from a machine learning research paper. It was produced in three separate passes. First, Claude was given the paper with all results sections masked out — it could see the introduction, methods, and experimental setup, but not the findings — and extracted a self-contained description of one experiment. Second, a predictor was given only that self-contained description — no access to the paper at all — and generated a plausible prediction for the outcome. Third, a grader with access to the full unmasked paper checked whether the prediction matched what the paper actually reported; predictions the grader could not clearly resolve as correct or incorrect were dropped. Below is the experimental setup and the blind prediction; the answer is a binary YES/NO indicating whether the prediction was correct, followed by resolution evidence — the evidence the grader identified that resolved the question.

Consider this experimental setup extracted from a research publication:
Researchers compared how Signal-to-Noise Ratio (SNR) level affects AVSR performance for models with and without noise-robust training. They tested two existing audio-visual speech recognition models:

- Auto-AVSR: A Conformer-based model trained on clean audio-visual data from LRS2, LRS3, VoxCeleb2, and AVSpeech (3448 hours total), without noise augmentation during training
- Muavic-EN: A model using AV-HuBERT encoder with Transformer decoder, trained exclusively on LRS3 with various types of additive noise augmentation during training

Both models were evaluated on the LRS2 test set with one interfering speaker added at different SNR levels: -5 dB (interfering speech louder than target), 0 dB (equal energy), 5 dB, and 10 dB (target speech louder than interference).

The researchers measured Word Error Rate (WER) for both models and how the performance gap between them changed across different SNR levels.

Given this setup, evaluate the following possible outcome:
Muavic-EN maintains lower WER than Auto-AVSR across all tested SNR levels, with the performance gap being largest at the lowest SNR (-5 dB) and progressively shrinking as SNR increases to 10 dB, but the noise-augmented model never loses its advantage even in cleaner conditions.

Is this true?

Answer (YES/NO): NO